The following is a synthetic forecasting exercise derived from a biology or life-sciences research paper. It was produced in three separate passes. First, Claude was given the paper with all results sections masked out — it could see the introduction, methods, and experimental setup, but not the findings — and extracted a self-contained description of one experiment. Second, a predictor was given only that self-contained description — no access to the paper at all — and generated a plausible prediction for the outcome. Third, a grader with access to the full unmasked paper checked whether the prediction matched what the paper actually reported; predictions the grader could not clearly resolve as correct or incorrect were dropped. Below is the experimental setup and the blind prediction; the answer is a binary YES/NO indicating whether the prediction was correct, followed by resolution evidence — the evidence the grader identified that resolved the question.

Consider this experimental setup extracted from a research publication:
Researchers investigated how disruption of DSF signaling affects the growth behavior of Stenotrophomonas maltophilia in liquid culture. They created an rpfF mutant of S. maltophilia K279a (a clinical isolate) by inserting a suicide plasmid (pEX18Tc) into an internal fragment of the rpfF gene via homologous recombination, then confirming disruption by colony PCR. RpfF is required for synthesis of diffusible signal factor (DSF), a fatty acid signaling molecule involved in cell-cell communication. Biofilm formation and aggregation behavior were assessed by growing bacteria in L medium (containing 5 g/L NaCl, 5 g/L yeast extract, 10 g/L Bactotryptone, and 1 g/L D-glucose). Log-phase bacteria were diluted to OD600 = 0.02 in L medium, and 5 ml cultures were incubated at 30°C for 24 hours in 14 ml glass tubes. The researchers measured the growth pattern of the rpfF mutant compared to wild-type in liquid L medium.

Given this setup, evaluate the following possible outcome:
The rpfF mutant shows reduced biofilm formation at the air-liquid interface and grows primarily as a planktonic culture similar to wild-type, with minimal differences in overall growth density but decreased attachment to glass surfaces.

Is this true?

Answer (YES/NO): NO